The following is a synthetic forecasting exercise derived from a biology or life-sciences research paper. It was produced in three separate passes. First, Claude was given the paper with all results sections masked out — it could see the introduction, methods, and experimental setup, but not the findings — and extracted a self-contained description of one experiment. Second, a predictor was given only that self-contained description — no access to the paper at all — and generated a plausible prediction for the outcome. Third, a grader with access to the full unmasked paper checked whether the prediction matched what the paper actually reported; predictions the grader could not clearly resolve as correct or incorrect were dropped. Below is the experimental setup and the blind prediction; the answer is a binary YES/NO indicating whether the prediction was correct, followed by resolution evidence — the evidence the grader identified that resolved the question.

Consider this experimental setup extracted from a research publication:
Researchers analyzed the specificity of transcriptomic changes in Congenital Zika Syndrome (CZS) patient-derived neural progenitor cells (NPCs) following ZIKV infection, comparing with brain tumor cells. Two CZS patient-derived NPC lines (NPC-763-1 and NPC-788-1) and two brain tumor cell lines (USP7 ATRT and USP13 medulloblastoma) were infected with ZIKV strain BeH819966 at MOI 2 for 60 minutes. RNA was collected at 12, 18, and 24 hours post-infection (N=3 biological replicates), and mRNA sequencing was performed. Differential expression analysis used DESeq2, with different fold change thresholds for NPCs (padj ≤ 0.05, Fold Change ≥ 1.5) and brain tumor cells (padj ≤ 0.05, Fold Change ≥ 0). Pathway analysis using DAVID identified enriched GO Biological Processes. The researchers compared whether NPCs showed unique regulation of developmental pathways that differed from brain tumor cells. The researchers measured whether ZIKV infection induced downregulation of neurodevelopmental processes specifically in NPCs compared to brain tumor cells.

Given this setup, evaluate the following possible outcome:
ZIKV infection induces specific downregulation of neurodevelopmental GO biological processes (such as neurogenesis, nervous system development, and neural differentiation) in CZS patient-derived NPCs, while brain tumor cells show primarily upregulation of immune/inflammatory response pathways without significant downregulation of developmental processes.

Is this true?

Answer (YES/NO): YES